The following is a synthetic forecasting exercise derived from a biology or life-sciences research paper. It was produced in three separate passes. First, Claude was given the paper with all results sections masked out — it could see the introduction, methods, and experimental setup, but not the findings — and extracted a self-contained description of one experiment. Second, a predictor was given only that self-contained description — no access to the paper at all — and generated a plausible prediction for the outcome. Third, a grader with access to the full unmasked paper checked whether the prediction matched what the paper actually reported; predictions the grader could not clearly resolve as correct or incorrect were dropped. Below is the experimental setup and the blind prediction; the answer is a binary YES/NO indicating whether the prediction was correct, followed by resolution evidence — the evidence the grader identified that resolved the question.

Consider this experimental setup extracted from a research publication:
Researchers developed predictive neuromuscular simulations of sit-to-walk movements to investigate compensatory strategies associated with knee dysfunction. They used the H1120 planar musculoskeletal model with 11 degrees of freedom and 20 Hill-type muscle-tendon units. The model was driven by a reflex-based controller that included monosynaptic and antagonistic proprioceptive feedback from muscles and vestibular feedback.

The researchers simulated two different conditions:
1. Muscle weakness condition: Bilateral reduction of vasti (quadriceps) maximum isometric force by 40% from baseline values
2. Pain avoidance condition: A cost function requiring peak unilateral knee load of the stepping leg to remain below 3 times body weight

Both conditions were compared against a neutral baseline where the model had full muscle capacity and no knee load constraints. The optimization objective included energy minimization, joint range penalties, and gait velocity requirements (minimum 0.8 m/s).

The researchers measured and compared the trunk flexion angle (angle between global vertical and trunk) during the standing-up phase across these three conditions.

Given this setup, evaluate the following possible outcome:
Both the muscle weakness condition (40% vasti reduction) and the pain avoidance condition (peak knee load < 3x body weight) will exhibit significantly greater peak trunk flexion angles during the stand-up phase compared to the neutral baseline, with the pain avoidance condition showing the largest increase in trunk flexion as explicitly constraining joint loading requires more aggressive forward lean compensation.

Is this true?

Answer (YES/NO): NO